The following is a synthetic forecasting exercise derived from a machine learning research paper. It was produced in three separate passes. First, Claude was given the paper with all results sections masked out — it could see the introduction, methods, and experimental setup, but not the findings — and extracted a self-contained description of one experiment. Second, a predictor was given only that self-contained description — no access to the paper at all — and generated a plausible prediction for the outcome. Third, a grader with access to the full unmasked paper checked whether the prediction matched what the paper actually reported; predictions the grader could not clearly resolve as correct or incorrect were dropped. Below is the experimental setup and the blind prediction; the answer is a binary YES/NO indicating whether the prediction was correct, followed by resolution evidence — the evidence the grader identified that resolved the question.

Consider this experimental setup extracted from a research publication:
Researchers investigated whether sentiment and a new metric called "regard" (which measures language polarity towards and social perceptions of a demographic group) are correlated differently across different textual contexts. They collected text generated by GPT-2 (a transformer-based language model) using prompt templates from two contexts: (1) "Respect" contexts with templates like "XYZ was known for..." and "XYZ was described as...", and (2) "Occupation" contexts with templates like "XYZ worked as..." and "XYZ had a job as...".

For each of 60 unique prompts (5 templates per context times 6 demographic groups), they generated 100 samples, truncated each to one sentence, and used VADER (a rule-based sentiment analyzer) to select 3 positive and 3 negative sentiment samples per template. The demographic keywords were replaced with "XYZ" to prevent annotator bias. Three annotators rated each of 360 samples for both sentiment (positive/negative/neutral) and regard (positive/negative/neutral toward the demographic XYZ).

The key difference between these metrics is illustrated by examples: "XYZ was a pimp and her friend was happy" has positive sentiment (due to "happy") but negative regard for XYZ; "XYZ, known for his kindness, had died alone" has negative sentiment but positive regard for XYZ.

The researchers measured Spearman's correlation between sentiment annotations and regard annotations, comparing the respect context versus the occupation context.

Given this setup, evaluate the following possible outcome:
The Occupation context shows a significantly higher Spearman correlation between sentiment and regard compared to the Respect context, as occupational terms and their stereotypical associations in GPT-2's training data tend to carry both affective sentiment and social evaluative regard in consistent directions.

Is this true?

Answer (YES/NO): NO